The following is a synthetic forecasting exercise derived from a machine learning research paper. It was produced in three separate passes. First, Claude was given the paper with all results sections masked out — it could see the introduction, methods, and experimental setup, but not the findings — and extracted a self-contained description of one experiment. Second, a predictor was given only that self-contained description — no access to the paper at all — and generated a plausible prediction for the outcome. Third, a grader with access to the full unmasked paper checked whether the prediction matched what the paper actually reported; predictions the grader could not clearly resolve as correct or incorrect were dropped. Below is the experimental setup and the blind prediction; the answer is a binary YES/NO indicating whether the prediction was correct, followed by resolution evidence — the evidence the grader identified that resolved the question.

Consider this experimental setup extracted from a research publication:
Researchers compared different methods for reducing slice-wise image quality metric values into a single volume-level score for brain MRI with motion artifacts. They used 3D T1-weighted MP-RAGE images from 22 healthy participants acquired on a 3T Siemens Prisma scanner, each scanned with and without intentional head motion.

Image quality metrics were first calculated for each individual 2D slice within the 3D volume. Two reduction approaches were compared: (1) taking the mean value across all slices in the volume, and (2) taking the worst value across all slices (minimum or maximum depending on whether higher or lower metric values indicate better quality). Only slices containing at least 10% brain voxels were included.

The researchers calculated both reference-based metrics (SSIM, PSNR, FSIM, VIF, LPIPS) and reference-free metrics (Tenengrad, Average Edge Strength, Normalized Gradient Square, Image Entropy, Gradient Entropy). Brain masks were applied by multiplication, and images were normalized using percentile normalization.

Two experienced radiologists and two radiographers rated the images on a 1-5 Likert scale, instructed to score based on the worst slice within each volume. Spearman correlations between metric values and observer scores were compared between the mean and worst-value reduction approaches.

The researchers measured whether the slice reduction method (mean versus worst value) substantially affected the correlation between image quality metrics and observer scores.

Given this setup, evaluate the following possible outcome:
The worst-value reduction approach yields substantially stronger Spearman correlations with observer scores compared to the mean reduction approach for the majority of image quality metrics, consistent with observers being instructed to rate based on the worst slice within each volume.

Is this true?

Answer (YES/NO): NO